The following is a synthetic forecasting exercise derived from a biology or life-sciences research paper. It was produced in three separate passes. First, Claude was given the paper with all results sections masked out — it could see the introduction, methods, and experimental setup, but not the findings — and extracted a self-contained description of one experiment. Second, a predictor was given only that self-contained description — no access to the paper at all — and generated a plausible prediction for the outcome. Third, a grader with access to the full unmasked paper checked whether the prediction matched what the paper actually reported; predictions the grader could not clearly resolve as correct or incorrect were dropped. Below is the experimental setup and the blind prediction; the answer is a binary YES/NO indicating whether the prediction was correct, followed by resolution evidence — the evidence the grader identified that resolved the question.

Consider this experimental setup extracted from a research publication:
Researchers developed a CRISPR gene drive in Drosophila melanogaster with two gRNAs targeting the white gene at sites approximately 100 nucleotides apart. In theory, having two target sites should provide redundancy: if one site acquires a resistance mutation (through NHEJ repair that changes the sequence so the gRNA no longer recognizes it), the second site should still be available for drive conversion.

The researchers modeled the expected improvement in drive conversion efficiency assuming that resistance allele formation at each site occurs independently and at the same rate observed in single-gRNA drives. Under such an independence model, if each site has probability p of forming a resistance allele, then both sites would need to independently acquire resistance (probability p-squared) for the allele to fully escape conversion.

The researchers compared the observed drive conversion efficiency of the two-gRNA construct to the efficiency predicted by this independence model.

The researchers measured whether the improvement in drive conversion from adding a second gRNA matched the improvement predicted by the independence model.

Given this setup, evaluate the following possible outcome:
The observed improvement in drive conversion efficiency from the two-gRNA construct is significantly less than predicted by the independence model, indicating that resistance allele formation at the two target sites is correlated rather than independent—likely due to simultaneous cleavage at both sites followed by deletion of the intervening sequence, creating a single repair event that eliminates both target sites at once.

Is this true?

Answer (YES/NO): YES